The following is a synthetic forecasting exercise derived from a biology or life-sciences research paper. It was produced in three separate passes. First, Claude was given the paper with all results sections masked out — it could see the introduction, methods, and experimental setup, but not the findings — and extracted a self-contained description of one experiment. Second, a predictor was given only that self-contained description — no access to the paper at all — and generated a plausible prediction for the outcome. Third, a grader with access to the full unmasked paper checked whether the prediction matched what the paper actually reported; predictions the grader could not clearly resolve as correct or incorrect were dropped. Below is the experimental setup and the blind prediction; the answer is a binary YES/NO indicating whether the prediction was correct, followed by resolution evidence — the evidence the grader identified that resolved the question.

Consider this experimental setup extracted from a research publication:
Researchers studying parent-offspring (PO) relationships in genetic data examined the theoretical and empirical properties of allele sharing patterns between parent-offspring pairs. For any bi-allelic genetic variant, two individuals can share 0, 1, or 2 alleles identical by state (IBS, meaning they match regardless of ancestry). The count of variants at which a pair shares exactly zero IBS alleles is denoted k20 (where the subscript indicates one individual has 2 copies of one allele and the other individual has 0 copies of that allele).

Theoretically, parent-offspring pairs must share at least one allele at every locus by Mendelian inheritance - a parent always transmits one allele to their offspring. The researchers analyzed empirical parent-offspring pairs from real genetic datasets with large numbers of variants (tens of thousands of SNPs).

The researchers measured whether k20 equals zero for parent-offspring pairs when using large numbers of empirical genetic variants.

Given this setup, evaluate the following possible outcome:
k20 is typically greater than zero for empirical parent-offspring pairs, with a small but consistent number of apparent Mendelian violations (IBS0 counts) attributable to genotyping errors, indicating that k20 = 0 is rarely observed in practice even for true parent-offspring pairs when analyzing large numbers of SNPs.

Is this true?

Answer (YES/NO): YES